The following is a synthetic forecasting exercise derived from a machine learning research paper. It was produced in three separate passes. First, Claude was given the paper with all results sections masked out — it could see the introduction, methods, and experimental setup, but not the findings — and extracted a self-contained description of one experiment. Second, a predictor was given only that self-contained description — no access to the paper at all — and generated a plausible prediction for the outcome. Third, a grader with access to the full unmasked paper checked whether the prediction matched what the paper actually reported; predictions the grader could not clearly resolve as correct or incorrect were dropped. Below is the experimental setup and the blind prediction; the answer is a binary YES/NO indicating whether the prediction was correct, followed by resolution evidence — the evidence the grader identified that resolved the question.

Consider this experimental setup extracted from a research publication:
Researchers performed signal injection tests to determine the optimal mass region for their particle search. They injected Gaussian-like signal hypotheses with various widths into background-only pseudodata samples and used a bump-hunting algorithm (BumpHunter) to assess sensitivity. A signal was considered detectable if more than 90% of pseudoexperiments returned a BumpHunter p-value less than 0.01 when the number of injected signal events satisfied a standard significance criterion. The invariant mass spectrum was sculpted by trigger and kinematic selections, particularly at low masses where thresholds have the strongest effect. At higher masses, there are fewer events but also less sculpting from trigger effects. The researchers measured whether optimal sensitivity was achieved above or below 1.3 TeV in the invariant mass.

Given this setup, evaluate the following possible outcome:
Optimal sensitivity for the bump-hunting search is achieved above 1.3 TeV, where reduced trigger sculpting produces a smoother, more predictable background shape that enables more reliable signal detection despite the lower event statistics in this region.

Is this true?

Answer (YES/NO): YES